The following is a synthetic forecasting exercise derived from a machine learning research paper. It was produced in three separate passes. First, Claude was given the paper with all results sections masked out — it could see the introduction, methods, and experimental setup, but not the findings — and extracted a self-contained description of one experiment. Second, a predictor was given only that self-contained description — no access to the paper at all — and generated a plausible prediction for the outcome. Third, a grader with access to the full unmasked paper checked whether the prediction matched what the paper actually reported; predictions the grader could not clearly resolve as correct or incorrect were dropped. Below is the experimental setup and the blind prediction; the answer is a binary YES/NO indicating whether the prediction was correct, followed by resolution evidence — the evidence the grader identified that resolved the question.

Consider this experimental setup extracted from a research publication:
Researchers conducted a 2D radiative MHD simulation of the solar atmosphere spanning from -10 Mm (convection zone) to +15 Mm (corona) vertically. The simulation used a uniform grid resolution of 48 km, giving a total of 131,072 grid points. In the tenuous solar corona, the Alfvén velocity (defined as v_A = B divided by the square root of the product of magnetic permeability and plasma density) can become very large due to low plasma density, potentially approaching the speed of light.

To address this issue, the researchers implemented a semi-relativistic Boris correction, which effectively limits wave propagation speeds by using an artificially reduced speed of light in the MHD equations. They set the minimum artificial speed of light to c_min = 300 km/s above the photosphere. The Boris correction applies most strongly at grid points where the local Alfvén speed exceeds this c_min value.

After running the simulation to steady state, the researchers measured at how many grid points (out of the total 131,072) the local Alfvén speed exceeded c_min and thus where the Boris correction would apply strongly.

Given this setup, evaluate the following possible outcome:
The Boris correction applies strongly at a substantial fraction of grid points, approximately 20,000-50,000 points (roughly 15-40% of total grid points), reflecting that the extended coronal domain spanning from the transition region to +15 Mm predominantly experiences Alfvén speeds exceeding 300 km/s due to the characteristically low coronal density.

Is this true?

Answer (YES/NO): NO